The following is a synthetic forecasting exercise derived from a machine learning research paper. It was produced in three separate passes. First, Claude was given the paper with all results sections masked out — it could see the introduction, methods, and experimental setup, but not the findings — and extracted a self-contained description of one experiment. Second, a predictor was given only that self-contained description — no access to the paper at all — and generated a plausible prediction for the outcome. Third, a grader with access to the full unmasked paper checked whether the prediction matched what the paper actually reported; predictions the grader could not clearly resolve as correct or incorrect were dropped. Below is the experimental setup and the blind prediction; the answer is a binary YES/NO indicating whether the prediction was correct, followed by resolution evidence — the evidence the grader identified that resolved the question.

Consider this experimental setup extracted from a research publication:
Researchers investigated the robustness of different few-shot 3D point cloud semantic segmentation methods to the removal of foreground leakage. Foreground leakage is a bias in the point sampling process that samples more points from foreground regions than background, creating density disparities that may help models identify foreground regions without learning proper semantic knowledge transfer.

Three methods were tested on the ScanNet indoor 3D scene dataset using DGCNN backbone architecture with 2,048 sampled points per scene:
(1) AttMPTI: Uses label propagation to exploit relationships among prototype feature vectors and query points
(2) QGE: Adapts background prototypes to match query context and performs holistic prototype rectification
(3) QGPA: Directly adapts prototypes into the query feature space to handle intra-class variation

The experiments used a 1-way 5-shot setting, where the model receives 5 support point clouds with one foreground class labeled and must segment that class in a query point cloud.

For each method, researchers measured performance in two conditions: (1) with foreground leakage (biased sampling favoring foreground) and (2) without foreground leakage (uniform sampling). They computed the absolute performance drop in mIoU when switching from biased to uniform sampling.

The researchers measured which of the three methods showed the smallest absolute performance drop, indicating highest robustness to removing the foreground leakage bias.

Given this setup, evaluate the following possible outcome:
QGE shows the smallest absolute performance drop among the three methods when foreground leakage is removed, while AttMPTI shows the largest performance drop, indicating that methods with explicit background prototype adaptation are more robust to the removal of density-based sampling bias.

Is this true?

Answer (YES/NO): NO